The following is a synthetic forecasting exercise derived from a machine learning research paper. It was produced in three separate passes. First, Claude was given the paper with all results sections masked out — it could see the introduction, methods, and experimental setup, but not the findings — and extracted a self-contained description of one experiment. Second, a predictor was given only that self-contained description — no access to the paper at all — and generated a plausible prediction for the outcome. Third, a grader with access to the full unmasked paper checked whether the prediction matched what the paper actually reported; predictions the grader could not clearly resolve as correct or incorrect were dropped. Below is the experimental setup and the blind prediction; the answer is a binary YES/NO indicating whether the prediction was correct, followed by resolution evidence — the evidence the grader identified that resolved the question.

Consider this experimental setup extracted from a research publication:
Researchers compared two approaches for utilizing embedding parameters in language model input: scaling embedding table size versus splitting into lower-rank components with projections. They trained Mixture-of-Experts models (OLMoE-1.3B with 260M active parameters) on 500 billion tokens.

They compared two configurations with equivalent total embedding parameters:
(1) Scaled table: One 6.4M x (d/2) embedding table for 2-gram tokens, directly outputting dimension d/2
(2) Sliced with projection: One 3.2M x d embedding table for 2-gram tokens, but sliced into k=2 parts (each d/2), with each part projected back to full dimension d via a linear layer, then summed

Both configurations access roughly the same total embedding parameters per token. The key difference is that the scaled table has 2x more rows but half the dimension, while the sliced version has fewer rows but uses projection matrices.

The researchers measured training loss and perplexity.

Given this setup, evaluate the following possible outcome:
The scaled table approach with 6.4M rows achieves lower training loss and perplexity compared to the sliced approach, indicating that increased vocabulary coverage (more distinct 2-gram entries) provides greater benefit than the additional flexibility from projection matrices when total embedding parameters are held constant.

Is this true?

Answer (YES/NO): NO